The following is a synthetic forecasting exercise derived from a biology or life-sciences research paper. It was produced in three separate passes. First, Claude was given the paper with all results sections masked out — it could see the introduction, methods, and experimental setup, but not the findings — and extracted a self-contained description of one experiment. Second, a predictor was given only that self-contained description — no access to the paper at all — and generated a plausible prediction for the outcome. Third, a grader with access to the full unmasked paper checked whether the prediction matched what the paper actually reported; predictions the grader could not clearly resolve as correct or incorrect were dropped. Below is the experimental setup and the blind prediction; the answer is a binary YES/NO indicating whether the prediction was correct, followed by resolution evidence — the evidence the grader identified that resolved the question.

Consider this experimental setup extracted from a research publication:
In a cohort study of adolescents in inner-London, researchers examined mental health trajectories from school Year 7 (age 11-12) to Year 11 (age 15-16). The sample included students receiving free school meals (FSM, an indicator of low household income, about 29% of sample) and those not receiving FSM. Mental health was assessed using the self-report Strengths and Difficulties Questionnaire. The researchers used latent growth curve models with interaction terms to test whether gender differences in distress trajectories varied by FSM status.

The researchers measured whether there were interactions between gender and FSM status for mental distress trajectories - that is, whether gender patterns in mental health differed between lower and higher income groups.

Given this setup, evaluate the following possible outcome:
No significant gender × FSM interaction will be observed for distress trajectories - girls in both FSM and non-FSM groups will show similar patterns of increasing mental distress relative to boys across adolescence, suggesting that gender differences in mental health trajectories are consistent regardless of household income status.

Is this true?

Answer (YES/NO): YES